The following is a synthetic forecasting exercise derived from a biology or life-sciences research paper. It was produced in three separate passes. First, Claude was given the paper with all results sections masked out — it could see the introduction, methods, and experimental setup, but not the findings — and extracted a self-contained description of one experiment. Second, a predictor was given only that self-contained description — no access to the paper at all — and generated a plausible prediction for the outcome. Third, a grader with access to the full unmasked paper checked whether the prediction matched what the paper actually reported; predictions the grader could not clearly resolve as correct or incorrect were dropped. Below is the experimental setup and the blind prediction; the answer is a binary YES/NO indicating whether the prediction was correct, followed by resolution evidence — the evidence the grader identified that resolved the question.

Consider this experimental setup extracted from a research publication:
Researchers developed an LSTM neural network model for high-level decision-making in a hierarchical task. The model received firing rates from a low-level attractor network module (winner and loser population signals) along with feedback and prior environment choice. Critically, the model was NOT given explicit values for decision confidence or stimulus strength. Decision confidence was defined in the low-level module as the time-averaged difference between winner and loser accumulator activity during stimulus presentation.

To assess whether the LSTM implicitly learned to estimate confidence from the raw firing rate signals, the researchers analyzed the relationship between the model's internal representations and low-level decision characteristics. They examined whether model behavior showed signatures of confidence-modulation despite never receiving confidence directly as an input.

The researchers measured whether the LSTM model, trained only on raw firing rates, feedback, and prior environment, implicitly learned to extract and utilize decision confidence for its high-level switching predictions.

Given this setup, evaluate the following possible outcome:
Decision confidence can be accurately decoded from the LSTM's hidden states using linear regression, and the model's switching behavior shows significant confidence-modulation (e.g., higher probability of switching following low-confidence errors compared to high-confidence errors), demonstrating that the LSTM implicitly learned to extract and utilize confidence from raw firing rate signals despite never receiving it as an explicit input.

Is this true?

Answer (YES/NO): NO